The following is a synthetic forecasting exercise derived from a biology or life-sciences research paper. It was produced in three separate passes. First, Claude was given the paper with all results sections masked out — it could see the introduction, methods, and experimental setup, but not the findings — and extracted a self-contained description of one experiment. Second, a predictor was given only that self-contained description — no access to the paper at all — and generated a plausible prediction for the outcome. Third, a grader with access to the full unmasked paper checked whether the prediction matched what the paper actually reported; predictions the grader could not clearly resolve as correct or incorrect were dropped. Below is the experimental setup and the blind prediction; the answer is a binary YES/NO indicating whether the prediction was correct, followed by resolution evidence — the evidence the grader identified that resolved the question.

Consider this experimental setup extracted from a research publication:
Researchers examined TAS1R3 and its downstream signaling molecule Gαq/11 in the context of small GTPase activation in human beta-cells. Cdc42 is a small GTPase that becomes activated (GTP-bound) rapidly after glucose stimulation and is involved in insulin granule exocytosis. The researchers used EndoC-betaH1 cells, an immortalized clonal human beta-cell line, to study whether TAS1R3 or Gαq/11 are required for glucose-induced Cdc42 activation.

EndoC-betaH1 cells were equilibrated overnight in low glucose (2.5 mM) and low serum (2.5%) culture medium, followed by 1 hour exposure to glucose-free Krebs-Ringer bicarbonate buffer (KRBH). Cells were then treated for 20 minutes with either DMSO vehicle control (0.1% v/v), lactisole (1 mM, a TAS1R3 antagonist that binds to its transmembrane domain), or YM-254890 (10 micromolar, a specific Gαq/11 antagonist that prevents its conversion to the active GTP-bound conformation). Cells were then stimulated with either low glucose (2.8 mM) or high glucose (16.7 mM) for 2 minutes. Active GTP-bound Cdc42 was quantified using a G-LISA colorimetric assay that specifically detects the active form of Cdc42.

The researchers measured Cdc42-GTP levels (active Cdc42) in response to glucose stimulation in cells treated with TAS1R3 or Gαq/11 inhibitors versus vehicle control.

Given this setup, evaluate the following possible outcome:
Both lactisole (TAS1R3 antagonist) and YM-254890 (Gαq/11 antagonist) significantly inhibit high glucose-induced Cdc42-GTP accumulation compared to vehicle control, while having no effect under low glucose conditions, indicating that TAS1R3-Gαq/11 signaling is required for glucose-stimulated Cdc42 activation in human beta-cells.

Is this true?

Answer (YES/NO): NO